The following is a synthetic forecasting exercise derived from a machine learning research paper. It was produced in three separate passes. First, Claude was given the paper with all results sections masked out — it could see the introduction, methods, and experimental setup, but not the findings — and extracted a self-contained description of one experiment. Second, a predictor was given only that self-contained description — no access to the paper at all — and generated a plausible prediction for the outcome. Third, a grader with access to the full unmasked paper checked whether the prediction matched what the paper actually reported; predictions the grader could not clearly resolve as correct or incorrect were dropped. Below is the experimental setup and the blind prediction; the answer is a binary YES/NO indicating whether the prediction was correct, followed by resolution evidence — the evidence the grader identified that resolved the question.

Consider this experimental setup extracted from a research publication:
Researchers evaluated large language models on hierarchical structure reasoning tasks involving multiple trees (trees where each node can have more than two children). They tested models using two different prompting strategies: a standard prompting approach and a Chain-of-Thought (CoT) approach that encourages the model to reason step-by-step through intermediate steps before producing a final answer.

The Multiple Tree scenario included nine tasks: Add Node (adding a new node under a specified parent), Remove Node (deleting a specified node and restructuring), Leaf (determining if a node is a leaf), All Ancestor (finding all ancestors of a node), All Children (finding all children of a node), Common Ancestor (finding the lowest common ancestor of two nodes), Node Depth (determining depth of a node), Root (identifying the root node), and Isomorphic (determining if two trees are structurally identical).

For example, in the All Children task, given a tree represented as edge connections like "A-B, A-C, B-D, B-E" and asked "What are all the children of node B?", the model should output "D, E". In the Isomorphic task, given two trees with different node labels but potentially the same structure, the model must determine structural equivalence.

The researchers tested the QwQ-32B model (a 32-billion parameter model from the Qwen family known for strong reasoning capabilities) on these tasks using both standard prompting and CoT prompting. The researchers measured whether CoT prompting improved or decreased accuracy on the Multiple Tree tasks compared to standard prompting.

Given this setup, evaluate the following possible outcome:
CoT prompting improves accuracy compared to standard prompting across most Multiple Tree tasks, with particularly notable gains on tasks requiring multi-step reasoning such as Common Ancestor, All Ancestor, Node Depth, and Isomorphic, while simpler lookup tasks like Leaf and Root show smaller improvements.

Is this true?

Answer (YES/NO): NO